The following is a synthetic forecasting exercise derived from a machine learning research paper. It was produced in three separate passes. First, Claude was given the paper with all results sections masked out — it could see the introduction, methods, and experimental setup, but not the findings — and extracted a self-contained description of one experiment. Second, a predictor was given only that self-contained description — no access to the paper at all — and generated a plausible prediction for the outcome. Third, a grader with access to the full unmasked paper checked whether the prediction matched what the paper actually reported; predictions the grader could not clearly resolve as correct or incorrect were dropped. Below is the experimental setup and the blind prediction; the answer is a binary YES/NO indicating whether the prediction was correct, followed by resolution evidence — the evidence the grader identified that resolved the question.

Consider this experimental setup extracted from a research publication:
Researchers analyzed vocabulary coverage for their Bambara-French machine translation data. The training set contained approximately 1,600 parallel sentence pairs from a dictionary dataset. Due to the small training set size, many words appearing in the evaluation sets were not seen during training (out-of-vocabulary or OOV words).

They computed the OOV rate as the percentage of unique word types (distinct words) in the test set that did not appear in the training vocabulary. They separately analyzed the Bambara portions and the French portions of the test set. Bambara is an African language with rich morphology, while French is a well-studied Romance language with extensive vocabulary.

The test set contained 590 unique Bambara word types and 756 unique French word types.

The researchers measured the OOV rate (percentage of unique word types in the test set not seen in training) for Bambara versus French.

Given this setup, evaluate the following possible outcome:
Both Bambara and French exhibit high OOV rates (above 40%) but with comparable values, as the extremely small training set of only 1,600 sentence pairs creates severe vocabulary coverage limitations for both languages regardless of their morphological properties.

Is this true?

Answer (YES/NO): NO